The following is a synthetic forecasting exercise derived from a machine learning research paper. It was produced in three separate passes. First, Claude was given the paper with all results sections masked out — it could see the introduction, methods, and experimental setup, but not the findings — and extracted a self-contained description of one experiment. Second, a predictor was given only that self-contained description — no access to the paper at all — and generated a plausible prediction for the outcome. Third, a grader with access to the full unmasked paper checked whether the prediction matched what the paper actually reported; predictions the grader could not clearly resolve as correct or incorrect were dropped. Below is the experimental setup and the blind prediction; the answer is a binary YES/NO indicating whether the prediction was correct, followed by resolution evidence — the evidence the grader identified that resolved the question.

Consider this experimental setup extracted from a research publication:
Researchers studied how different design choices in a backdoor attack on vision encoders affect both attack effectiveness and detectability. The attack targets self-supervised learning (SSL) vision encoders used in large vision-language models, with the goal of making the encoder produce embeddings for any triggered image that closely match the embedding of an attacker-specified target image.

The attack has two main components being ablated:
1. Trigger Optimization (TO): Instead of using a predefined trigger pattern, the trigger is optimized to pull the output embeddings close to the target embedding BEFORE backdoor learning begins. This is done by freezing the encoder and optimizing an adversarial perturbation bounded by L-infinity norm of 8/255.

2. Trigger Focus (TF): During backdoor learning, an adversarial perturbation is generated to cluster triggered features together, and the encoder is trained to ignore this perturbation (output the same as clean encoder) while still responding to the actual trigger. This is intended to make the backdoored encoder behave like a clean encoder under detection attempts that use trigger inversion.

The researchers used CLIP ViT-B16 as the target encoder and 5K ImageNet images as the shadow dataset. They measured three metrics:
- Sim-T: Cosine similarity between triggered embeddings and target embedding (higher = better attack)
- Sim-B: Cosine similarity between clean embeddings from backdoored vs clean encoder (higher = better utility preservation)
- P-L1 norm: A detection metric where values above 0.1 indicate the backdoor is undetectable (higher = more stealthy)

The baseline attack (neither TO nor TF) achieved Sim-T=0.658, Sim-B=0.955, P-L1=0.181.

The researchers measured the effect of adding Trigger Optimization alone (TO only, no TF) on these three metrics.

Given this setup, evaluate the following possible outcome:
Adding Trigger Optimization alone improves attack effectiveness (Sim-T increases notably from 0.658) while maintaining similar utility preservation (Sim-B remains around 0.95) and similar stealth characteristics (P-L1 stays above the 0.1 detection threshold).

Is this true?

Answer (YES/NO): NO